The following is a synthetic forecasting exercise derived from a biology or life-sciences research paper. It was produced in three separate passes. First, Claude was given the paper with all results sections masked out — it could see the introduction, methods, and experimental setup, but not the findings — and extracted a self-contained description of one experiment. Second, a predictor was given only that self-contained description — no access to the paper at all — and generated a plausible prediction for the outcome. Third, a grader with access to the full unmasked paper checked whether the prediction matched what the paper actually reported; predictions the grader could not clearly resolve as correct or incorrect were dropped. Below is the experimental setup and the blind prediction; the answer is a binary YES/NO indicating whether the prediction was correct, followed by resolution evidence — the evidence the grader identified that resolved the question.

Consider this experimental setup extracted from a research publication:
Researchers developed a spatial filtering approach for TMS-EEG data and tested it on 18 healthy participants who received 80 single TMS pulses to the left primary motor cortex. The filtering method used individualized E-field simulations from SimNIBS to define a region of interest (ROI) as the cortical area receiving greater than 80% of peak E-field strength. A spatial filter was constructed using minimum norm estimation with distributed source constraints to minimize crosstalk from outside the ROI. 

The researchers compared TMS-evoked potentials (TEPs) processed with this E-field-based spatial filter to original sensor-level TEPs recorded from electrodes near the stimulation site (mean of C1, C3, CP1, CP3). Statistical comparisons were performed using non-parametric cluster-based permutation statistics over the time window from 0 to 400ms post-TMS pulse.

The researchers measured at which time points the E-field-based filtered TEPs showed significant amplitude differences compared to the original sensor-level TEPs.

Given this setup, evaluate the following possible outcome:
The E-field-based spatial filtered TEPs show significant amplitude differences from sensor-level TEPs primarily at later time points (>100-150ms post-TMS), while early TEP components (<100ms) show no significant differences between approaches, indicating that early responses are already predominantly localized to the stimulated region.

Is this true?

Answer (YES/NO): YES